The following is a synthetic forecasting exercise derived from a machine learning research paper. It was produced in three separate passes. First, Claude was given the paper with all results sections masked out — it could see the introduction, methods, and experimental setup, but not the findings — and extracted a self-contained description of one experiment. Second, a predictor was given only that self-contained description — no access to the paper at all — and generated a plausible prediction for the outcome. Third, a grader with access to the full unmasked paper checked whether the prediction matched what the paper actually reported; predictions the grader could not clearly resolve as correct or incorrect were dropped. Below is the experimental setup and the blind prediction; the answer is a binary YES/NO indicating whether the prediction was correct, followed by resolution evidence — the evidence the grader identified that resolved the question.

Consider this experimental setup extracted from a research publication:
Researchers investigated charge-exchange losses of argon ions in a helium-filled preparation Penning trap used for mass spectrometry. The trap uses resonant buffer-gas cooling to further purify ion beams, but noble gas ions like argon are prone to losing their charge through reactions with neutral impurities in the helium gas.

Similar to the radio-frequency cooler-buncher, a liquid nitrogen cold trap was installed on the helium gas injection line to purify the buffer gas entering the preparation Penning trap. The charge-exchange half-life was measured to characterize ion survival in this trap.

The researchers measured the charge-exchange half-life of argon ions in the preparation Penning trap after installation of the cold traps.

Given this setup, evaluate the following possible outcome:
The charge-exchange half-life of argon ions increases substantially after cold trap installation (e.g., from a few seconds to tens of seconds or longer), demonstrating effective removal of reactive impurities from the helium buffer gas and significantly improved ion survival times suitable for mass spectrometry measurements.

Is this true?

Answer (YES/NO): NO